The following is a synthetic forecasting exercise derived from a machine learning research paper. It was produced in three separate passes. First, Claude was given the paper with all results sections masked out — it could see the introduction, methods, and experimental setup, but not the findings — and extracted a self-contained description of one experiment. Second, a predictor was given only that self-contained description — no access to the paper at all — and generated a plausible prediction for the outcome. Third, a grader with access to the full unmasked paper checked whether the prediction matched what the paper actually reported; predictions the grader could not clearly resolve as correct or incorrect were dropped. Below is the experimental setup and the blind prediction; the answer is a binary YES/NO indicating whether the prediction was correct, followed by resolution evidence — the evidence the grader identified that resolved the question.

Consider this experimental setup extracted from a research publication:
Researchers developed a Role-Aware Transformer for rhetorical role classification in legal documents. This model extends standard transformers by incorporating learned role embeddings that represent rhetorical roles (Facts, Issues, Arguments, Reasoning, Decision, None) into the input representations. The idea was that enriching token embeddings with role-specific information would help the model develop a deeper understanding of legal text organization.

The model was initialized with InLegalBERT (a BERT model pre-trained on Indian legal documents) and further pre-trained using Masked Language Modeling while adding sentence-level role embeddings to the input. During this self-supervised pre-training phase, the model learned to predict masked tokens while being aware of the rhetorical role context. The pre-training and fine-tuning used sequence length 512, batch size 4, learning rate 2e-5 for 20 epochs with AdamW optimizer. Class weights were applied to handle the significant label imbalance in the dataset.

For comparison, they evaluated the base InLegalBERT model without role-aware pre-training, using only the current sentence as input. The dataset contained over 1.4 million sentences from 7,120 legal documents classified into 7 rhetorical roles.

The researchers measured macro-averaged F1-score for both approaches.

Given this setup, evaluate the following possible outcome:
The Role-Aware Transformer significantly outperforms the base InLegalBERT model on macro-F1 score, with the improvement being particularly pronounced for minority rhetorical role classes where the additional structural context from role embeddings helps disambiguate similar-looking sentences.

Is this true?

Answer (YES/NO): NO